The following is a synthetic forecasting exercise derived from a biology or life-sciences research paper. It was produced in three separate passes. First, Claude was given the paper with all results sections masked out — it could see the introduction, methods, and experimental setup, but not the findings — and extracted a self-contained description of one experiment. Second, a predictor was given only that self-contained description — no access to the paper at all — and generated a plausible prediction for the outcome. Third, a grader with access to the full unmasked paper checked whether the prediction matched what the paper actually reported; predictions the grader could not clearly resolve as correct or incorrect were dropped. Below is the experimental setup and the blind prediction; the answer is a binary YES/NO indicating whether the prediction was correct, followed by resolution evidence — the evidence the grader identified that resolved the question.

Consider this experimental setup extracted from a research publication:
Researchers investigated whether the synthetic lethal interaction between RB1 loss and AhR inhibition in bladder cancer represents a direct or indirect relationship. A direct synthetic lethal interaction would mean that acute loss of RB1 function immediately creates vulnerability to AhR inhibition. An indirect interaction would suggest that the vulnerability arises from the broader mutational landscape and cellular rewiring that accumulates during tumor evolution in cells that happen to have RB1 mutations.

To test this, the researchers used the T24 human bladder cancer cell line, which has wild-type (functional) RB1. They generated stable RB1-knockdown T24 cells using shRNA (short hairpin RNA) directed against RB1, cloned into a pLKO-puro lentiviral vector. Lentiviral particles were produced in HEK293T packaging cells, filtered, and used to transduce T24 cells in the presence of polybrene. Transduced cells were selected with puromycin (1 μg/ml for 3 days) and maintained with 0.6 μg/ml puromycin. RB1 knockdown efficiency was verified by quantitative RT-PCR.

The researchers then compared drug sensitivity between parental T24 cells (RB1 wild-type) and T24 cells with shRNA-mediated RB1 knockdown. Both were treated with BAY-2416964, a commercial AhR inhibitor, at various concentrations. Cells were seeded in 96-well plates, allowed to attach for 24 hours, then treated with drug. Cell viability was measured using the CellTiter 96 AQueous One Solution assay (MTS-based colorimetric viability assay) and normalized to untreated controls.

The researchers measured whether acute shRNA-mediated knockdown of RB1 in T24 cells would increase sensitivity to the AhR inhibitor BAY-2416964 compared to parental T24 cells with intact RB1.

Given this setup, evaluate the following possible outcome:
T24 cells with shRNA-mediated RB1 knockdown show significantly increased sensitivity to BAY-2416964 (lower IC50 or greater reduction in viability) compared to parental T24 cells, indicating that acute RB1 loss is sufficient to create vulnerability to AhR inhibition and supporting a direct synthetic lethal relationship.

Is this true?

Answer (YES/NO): NO